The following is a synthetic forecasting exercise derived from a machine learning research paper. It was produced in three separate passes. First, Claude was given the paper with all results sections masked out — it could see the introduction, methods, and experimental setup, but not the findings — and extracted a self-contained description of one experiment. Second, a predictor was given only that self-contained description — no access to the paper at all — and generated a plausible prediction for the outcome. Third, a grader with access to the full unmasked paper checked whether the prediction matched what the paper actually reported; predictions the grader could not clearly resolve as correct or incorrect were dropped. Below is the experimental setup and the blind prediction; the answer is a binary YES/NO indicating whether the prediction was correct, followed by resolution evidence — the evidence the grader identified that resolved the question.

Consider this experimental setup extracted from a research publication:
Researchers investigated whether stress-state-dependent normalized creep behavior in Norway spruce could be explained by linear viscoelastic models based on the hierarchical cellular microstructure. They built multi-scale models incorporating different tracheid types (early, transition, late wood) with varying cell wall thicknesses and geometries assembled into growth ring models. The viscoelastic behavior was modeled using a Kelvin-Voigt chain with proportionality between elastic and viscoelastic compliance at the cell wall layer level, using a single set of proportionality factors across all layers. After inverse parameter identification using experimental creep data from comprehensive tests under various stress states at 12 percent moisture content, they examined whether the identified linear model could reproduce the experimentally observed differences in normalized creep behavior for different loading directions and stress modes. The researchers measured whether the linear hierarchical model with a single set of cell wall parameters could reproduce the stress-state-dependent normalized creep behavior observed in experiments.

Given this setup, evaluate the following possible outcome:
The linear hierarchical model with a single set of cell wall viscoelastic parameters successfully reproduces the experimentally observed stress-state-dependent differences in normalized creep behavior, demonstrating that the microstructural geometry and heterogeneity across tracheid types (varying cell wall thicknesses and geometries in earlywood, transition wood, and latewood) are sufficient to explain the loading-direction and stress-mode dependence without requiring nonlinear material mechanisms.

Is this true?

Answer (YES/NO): NO